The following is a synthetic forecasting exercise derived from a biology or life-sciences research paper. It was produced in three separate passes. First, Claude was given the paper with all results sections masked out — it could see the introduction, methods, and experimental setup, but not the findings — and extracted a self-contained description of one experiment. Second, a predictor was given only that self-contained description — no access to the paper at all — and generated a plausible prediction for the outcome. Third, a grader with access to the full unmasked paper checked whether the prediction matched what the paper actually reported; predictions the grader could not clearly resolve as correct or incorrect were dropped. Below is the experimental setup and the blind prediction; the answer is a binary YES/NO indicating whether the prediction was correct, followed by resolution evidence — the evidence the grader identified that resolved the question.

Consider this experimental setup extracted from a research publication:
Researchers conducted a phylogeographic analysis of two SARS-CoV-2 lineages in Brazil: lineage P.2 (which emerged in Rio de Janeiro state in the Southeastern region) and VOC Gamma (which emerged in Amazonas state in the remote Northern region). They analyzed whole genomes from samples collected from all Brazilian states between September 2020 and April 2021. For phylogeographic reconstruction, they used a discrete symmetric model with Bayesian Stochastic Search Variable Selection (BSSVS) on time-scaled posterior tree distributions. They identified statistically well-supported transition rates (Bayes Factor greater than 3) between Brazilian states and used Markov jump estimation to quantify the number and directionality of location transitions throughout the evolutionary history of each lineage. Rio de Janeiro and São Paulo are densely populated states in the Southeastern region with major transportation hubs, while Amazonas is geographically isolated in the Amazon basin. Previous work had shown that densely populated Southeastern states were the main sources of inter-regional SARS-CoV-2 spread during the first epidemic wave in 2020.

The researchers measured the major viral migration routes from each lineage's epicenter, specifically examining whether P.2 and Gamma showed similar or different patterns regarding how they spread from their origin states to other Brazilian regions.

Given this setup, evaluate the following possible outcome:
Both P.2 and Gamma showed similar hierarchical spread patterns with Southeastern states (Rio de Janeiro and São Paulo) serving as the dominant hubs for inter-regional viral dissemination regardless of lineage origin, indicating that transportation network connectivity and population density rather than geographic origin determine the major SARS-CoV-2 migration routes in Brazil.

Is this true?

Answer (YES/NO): NO